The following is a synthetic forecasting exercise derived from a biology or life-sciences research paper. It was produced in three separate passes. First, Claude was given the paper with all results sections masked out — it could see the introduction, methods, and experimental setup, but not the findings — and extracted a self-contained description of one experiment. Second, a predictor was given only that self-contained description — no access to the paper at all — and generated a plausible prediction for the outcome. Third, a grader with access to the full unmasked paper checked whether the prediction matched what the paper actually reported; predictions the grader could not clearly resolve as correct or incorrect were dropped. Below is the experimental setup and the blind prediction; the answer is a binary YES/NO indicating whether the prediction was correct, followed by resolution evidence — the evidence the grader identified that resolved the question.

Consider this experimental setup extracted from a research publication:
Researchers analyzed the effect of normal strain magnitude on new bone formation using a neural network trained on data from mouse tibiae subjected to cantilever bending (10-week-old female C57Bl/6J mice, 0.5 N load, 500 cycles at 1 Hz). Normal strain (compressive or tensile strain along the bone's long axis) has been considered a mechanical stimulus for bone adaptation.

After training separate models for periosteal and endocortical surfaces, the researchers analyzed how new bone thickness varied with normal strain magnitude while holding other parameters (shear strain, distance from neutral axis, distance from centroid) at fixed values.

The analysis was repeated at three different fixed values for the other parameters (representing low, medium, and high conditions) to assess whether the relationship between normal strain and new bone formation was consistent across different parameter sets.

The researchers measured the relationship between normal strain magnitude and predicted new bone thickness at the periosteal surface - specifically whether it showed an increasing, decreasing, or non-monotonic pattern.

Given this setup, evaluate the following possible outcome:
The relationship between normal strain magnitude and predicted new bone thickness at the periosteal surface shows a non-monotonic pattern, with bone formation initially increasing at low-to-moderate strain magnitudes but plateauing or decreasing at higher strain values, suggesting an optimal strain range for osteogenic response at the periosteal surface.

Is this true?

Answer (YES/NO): NO